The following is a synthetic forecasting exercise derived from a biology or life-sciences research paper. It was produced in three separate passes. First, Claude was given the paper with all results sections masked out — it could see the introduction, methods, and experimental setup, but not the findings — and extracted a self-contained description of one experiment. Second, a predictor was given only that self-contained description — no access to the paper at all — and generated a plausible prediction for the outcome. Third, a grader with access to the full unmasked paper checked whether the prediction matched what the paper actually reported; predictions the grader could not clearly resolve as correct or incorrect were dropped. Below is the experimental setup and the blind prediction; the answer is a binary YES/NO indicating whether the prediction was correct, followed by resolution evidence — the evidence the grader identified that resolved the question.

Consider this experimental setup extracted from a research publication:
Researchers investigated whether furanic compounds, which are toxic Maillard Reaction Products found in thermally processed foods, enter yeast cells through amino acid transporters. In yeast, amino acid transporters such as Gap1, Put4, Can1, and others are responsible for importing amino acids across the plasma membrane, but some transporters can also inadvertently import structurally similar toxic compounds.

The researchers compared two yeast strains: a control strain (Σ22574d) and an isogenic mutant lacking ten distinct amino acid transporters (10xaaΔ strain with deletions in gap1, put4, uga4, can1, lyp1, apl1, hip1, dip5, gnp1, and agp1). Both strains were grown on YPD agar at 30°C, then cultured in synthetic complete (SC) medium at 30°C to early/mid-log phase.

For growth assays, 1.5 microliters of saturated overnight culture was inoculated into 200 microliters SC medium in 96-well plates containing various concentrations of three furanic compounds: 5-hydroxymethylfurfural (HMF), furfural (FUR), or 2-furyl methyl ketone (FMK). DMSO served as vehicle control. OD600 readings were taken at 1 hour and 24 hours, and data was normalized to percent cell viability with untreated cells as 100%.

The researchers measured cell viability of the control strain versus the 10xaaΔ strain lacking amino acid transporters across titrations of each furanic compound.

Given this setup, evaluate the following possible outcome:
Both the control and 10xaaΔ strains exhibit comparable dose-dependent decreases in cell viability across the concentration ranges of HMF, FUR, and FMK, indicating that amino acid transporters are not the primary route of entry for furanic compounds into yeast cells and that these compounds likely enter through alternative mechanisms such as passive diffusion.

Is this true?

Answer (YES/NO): NO